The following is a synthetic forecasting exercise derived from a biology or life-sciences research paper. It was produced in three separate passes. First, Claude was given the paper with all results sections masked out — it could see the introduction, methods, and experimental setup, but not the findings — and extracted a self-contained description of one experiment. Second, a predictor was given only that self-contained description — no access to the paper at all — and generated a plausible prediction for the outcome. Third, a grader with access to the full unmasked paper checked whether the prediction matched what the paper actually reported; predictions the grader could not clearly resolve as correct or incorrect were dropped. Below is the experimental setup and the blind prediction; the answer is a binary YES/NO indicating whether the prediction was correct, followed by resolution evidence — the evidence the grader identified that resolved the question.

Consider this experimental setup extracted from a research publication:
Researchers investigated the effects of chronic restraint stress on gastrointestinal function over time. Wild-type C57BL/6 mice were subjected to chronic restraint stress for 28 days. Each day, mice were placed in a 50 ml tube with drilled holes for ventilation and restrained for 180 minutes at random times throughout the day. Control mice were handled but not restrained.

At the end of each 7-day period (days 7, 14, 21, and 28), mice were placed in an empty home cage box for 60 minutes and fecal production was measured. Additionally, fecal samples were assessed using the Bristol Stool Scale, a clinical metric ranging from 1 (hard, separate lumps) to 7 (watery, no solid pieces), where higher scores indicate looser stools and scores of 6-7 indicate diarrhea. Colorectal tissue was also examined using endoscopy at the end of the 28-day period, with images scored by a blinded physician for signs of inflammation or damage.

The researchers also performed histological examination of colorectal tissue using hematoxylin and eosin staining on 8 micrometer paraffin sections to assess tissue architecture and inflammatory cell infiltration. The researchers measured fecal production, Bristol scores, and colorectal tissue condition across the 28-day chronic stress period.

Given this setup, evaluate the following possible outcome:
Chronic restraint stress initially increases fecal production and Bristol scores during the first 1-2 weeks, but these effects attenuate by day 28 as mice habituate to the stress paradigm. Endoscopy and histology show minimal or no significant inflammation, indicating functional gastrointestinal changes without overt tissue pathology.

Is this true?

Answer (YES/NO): NO